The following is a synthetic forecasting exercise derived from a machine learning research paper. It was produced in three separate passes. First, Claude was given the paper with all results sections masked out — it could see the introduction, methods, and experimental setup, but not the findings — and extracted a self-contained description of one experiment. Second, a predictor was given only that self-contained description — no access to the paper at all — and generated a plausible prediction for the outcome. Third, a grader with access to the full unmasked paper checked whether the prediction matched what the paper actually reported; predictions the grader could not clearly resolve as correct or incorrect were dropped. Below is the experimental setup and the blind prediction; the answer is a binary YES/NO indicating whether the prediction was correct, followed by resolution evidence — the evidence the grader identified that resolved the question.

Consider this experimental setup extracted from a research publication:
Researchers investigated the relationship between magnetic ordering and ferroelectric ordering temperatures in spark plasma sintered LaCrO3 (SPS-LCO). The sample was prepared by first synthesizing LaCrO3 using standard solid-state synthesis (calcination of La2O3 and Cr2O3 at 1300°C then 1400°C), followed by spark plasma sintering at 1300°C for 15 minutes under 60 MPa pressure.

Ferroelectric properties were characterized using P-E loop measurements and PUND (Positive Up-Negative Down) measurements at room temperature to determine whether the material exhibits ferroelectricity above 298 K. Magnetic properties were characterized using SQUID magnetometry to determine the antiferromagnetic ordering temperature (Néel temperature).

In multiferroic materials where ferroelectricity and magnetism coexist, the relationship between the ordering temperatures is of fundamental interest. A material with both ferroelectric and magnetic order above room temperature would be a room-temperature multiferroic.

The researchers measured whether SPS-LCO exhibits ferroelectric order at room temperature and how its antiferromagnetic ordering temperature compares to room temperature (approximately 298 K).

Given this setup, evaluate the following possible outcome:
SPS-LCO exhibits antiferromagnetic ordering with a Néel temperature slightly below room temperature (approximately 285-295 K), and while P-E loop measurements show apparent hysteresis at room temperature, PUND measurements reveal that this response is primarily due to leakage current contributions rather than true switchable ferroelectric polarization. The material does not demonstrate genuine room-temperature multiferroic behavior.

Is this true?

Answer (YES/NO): NO